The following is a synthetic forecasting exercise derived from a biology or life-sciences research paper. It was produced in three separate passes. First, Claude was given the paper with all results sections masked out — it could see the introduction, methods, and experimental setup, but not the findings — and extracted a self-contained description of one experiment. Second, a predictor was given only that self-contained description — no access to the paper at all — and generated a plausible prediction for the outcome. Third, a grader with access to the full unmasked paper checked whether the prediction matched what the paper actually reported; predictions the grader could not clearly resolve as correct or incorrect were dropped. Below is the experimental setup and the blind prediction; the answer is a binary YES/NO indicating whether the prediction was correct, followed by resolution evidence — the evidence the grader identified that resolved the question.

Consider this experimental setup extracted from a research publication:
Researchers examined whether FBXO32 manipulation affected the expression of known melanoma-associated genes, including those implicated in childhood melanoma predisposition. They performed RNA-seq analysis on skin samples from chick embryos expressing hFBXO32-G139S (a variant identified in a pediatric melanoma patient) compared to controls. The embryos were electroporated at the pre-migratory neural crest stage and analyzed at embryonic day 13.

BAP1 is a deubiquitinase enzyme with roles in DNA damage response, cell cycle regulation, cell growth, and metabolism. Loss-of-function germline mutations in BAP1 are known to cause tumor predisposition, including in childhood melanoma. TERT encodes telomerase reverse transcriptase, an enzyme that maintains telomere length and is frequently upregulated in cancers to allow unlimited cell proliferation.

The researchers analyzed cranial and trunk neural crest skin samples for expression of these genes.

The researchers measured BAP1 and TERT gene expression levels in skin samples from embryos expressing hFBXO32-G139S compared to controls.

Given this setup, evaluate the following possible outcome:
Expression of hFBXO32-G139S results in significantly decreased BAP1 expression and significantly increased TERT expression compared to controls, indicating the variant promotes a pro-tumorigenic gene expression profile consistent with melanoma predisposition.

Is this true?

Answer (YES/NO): YES